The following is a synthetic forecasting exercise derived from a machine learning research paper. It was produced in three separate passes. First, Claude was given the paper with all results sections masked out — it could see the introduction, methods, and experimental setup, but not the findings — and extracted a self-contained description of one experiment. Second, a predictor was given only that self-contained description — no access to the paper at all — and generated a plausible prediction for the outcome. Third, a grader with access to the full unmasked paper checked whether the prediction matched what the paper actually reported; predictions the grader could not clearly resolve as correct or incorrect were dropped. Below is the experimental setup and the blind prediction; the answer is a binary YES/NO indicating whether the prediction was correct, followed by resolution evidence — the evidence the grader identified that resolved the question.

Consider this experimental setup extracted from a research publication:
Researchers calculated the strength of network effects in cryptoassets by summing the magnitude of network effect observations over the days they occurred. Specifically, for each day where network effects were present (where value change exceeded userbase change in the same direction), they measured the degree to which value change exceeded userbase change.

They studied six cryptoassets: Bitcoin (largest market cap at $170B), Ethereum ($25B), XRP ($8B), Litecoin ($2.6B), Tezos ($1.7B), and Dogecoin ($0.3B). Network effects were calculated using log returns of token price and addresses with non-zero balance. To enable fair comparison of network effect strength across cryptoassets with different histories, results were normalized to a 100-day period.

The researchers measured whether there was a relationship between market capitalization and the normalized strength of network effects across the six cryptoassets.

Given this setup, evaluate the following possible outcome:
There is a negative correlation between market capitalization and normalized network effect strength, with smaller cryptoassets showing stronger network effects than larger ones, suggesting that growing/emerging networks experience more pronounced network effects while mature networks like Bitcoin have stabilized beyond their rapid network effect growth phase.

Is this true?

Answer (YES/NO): NO